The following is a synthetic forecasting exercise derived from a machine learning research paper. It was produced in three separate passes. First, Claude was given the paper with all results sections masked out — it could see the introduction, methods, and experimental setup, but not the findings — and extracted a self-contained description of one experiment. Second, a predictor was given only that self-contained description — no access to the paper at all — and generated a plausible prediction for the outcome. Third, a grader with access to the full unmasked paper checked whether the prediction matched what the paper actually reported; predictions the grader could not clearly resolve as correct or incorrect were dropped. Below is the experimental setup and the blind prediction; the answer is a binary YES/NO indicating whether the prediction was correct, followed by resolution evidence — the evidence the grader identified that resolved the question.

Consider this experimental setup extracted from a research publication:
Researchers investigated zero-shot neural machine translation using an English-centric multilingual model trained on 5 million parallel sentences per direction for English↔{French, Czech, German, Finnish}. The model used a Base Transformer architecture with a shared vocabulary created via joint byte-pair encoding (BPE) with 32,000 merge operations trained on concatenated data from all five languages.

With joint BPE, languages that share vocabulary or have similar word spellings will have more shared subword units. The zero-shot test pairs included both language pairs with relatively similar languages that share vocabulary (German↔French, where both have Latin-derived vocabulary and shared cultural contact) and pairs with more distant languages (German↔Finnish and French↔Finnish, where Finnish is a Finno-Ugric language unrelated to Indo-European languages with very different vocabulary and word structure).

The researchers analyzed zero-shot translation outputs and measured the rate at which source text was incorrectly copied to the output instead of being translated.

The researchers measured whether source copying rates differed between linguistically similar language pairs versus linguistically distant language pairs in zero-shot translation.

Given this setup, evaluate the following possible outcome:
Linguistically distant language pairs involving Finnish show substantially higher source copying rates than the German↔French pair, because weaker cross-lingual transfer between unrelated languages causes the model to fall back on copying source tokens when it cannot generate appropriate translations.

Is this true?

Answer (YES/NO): NO